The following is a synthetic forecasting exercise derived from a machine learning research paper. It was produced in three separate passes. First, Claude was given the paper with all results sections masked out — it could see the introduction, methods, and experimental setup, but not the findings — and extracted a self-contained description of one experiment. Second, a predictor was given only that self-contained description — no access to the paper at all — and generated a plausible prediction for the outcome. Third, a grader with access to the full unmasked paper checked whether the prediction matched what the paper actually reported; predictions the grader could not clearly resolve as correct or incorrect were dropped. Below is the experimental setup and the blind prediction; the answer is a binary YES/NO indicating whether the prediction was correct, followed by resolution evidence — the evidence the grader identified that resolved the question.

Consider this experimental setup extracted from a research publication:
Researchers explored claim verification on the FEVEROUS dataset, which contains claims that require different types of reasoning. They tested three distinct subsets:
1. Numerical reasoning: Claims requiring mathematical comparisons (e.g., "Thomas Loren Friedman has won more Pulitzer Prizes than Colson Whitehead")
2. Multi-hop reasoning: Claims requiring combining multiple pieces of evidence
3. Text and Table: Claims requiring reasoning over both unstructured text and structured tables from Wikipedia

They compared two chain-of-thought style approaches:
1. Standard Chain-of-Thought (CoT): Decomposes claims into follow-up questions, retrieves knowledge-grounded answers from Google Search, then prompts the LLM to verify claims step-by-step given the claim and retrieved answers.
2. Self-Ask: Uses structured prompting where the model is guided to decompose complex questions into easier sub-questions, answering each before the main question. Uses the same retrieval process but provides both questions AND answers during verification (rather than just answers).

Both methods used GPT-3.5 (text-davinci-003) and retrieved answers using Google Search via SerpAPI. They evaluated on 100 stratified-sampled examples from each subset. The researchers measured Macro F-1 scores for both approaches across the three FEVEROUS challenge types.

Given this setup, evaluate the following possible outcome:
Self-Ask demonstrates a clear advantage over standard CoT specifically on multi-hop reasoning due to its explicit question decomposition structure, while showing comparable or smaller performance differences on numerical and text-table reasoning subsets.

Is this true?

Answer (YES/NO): NO